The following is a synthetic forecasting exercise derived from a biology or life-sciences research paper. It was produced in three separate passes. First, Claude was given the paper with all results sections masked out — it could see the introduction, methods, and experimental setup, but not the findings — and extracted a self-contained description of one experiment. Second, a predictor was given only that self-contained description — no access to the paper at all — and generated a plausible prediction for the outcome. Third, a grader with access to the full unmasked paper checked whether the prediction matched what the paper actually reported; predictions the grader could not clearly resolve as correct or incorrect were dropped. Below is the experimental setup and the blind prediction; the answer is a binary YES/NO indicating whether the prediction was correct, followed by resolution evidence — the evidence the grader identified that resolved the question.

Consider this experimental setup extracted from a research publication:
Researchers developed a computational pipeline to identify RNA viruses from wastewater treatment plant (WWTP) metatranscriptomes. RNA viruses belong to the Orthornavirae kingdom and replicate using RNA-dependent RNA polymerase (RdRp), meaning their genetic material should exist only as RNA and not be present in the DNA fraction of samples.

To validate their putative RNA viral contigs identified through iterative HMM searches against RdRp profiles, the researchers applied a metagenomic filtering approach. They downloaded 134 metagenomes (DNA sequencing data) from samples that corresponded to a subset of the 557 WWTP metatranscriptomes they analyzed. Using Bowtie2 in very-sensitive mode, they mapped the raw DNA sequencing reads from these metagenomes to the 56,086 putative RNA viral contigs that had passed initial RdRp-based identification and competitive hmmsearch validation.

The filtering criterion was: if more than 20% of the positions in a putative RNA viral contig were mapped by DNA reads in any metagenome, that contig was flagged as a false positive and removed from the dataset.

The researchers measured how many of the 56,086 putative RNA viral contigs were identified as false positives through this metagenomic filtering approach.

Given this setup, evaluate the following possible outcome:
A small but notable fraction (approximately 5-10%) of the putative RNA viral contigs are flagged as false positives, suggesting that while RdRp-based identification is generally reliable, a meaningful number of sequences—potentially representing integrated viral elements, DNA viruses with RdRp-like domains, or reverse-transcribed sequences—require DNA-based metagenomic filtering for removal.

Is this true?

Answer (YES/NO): NO